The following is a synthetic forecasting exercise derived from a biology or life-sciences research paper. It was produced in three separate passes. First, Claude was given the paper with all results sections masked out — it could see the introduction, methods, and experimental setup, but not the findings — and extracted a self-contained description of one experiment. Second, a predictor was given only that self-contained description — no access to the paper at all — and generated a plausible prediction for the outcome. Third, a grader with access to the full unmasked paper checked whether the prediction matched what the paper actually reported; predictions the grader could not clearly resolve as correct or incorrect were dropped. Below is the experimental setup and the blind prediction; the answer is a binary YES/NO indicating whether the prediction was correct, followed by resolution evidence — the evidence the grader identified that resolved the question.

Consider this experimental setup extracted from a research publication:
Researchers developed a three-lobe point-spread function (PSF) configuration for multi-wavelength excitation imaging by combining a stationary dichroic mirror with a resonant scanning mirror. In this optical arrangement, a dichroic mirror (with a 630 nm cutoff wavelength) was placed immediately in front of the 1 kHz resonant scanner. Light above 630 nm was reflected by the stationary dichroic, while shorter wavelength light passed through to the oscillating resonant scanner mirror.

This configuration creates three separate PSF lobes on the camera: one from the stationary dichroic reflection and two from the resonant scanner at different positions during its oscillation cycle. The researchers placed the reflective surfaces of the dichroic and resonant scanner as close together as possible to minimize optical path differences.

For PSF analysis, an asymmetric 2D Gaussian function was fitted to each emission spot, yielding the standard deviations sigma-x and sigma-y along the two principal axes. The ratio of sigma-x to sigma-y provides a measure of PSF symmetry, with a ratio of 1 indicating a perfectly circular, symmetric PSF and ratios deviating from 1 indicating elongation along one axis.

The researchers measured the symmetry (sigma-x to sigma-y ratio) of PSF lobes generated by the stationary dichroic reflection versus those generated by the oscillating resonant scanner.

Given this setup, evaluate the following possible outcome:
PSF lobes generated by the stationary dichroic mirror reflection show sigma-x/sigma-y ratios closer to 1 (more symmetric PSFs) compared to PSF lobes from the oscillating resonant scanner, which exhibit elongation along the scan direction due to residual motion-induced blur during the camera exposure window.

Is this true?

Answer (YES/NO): YES